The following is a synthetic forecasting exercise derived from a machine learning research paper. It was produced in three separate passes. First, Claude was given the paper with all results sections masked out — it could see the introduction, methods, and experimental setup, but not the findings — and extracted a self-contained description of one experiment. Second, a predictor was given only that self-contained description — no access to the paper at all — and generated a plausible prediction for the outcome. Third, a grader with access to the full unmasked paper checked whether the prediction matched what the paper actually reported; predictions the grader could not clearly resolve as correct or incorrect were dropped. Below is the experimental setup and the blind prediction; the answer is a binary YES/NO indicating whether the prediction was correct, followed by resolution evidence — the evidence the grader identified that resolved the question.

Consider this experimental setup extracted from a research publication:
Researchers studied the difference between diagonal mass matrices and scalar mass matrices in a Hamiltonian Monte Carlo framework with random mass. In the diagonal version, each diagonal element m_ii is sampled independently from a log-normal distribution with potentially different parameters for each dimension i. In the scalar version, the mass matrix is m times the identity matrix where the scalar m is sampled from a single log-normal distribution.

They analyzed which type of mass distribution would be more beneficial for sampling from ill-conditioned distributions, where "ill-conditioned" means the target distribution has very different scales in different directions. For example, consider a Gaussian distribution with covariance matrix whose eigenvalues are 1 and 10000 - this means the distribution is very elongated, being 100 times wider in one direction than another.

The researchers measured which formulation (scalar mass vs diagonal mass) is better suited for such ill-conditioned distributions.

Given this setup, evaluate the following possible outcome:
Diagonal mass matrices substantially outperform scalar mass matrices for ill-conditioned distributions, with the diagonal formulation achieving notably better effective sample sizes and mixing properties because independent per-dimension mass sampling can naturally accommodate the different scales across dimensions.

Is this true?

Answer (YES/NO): YES